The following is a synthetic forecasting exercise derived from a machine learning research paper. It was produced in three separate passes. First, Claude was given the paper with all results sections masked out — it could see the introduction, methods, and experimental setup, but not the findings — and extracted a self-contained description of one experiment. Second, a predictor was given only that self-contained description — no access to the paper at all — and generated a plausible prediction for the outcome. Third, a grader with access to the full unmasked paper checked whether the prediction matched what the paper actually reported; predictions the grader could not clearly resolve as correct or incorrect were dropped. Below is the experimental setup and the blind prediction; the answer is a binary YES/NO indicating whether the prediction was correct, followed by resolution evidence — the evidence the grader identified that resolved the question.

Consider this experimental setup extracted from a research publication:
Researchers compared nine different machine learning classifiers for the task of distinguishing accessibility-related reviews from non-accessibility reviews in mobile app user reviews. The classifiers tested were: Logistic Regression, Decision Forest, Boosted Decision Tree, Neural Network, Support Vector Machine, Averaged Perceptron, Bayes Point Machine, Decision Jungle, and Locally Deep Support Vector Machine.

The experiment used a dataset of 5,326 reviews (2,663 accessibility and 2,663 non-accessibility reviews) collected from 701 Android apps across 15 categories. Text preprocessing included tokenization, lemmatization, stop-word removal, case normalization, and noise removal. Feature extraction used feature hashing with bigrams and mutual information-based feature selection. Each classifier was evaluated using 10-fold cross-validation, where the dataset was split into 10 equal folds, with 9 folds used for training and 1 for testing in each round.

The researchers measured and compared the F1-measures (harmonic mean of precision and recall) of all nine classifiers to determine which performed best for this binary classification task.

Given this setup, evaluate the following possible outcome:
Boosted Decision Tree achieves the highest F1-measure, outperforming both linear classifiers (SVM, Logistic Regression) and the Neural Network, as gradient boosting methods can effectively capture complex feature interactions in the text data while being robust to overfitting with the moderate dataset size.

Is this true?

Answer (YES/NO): YES